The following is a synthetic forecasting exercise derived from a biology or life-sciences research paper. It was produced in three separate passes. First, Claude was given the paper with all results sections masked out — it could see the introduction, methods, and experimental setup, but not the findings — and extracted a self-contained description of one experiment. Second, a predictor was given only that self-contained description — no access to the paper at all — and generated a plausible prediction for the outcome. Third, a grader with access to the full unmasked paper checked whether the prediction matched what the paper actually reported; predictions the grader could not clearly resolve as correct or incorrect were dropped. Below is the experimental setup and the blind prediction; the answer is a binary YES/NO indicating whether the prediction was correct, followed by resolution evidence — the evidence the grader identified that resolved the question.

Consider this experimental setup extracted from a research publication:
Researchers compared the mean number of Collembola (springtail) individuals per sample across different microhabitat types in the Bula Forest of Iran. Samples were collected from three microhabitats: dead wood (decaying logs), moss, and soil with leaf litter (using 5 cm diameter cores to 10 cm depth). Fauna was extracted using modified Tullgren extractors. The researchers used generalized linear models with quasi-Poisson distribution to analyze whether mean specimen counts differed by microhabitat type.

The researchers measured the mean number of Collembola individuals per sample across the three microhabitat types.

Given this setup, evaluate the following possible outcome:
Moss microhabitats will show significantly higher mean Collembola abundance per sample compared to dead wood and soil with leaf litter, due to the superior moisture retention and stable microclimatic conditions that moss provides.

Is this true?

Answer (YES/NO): NO